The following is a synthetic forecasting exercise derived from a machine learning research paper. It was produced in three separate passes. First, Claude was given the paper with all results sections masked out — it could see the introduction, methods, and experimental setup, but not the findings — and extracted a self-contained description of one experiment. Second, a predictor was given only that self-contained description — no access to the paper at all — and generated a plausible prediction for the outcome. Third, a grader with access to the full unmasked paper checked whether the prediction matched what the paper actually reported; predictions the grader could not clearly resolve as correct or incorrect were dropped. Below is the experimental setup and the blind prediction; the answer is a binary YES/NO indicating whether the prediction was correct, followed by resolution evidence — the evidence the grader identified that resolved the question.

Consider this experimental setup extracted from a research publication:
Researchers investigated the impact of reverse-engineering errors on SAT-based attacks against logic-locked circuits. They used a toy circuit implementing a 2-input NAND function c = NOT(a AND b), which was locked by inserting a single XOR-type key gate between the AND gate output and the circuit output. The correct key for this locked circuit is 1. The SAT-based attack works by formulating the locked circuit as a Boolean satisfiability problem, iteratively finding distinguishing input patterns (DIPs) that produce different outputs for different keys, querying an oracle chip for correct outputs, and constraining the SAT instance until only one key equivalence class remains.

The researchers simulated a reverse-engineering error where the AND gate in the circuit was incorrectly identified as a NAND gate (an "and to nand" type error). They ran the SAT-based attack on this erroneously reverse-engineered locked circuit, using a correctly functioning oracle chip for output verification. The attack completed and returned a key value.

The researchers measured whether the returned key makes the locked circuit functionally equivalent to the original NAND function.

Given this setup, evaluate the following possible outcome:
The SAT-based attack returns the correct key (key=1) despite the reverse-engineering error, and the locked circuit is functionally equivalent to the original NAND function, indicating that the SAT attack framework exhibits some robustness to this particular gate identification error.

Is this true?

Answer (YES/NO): NO